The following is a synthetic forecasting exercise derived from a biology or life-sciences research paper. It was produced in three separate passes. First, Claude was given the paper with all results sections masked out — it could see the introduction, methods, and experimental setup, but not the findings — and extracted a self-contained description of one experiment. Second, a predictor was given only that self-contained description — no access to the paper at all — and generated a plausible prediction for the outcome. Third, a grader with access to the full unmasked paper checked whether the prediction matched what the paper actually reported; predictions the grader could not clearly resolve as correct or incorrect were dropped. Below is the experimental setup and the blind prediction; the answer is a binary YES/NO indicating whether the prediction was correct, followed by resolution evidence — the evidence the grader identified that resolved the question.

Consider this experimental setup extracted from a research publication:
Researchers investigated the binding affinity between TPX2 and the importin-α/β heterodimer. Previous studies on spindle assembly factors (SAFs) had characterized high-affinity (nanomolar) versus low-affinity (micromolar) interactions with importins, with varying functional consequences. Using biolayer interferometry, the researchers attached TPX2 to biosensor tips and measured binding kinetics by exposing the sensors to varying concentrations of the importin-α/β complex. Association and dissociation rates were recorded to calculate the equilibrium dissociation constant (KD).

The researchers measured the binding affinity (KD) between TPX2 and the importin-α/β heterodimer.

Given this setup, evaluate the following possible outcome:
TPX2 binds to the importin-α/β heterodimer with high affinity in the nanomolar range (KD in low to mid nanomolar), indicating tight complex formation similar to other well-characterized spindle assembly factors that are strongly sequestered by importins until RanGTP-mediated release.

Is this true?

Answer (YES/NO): YES